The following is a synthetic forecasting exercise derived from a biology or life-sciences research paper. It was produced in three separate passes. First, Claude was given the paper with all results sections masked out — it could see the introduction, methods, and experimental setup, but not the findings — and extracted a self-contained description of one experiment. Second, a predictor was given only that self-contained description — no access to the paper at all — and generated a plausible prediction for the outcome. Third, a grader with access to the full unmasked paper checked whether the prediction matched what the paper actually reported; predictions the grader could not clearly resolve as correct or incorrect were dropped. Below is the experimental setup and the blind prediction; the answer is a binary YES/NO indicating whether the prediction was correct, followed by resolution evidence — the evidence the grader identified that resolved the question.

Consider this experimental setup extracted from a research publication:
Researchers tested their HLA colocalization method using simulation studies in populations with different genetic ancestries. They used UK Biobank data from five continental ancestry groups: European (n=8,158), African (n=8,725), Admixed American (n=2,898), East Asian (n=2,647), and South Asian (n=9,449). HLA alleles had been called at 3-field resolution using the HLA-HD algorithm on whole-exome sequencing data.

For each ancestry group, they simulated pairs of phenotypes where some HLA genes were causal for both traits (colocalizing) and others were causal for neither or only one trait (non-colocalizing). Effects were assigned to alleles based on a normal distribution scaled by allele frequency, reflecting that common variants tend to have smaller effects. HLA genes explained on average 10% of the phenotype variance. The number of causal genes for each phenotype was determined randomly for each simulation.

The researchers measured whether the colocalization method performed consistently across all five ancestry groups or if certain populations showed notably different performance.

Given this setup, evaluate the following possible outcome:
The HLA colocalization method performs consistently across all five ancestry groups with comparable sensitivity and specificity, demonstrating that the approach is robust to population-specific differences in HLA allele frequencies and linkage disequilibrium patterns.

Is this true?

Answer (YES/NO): NO